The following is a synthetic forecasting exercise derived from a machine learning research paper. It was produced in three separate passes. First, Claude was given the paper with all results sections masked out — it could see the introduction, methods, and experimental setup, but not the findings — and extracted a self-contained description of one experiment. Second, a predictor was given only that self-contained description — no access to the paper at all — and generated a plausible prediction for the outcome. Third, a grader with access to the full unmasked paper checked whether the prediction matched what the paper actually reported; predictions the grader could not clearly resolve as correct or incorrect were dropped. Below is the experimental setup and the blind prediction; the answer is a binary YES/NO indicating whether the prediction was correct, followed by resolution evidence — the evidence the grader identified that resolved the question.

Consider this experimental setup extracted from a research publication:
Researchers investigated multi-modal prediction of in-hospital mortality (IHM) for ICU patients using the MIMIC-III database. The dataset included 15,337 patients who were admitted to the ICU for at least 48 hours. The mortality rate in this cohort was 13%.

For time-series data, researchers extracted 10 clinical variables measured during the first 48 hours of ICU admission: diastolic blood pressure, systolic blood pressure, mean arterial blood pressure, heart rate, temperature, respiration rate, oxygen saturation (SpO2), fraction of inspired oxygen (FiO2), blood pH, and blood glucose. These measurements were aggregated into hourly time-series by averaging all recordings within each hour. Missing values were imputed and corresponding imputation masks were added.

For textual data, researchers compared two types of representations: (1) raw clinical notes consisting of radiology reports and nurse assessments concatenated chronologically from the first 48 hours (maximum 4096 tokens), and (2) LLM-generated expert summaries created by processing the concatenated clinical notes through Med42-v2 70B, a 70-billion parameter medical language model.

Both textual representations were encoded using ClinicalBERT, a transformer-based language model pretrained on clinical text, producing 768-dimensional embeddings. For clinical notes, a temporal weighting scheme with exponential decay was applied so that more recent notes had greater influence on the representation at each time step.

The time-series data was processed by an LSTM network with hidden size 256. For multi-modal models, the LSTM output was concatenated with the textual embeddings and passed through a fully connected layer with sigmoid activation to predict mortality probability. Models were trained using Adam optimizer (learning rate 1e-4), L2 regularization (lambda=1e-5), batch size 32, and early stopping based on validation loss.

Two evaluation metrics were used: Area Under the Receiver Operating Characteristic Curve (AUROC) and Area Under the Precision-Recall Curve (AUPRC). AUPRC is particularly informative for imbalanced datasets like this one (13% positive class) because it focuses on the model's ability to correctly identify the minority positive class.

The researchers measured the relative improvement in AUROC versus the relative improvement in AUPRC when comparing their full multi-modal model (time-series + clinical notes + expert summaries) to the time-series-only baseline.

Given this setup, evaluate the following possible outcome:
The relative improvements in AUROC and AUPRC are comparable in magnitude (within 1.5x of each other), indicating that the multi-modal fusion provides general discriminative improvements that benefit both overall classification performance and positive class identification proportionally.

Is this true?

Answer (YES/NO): NO